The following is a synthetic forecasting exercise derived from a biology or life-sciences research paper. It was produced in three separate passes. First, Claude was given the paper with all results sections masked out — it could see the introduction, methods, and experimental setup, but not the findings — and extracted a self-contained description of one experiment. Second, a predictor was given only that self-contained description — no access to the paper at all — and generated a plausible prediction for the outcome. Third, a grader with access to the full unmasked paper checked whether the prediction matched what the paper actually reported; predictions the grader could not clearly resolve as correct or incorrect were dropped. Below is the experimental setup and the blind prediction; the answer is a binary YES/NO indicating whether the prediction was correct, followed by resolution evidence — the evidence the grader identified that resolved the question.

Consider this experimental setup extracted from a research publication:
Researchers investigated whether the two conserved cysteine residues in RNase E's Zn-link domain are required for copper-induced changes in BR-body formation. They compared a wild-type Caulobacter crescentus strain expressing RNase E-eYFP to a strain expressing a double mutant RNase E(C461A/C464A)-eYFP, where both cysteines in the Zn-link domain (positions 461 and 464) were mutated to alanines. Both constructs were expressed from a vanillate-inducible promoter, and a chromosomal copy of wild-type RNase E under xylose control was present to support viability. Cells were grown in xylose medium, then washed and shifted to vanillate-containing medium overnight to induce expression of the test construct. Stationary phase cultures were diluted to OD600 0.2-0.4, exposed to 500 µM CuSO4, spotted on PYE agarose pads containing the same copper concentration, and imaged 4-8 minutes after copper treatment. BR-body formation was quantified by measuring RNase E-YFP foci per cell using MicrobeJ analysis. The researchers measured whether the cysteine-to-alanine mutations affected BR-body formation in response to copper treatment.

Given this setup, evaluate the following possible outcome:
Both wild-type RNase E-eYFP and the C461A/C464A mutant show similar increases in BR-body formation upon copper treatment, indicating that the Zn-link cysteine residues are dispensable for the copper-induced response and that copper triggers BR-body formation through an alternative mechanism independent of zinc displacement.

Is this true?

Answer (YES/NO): NO